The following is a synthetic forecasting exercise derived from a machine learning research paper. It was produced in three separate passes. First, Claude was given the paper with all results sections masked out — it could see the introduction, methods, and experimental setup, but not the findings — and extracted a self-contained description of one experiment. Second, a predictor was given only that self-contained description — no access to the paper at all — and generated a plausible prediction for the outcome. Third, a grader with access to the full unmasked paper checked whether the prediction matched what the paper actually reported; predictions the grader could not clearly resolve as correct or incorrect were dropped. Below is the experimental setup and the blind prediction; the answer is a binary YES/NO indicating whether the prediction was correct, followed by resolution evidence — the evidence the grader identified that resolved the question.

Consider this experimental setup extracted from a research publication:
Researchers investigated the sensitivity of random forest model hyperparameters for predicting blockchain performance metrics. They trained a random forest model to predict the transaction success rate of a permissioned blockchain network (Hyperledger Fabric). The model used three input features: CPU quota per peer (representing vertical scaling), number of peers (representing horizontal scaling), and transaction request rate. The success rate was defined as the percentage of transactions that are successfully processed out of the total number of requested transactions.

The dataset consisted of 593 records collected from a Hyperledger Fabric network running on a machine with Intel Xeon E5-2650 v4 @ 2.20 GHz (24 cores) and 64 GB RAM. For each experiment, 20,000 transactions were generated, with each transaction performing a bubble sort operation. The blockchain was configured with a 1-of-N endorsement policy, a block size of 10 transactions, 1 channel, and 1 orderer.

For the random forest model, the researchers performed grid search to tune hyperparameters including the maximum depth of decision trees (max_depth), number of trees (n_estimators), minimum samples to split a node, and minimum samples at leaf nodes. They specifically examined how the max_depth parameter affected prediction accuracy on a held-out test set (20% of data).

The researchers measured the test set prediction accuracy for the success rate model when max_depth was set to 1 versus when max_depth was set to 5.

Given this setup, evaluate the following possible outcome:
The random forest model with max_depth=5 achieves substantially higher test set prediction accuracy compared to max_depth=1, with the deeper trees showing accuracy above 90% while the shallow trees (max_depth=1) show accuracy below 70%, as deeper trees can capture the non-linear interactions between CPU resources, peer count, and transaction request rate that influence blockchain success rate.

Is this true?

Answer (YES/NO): YES